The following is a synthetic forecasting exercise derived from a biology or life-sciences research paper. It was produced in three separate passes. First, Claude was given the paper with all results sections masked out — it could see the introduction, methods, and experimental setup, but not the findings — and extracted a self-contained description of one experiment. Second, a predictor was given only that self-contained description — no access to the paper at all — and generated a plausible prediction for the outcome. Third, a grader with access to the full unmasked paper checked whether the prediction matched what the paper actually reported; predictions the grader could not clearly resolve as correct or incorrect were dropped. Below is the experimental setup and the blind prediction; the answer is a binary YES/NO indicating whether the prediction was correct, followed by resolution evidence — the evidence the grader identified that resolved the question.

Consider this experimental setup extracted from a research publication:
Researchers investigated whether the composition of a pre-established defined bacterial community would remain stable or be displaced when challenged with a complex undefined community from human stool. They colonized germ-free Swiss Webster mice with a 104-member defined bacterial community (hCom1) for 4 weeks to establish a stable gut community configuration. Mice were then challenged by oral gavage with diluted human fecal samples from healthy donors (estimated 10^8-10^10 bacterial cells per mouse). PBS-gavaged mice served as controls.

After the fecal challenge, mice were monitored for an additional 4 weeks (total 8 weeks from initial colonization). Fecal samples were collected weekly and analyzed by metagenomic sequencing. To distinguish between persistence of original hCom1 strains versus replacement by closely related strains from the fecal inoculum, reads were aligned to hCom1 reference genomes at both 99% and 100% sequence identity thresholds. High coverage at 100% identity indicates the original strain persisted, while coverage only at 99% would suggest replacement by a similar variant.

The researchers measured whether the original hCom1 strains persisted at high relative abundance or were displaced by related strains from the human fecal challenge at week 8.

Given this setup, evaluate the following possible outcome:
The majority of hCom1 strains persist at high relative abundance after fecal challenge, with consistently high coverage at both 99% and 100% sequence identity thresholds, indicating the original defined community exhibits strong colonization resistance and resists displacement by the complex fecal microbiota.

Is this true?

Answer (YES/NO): YES